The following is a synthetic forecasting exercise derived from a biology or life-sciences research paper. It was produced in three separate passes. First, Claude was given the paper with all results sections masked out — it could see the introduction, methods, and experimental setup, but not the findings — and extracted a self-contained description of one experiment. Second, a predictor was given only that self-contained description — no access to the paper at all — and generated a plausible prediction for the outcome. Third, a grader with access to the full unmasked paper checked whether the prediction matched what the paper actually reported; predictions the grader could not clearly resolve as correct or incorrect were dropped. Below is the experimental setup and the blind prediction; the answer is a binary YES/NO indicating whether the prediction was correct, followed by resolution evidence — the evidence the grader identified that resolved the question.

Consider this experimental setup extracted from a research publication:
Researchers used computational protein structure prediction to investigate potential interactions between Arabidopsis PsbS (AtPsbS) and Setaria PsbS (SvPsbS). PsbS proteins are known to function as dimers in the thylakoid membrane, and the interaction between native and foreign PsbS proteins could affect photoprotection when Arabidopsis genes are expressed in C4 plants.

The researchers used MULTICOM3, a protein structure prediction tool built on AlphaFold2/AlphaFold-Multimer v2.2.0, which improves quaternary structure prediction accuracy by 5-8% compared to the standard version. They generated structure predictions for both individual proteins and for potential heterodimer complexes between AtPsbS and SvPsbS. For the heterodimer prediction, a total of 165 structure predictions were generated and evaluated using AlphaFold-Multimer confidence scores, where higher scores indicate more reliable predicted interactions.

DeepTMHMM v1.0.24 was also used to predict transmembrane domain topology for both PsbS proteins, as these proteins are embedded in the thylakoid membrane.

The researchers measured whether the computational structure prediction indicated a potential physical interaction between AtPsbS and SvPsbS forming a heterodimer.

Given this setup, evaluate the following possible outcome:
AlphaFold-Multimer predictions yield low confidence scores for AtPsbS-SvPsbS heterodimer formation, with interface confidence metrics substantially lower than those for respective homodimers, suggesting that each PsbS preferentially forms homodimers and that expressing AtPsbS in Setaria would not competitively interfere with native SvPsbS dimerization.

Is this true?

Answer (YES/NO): NO